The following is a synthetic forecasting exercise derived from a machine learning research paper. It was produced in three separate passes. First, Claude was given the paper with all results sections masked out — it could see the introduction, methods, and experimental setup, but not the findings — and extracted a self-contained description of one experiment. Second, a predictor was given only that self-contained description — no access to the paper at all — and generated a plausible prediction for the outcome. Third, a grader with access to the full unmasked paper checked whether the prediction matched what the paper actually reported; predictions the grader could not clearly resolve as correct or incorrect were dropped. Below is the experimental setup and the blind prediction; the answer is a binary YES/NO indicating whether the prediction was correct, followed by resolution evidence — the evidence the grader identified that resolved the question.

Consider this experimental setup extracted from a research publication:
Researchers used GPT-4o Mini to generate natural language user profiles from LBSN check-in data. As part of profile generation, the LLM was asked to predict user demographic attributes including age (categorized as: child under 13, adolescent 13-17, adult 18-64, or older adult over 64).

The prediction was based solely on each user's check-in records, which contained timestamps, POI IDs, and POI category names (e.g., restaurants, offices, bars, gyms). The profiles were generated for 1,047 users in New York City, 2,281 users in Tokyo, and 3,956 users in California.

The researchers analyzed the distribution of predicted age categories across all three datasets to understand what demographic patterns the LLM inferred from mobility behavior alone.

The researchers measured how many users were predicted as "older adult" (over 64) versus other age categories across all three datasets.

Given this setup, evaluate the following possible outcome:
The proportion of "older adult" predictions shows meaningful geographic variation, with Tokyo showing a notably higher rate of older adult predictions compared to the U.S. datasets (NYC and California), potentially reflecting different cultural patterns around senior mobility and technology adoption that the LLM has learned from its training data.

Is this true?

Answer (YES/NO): NO